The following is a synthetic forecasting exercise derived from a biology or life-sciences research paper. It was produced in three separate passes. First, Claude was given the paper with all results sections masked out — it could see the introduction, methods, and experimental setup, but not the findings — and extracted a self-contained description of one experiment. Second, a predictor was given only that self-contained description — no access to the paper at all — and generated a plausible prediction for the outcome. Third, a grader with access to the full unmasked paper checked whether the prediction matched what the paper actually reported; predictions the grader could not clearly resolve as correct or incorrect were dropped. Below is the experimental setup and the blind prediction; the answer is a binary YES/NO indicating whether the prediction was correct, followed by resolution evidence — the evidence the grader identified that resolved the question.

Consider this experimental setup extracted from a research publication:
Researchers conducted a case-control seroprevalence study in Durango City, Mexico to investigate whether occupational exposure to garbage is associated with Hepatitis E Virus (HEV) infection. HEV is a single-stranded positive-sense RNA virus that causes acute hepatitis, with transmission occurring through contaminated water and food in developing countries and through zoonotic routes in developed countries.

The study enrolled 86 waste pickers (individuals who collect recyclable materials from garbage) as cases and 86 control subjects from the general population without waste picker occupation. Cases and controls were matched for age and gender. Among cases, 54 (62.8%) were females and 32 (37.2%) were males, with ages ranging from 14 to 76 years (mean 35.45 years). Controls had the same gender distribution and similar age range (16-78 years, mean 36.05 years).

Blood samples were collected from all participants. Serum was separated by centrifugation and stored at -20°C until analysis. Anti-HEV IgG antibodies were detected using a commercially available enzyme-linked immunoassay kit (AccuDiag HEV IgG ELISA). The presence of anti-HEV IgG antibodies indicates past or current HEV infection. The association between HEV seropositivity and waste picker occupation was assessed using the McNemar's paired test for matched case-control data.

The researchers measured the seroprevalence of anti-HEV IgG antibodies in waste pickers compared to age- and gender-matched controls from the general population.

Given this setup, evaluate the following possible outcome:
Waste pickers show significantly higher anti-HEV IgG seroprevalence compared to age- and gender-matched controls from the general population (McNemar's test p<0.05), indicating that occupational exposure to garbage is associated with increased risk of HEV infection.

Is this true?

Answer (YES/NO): YES